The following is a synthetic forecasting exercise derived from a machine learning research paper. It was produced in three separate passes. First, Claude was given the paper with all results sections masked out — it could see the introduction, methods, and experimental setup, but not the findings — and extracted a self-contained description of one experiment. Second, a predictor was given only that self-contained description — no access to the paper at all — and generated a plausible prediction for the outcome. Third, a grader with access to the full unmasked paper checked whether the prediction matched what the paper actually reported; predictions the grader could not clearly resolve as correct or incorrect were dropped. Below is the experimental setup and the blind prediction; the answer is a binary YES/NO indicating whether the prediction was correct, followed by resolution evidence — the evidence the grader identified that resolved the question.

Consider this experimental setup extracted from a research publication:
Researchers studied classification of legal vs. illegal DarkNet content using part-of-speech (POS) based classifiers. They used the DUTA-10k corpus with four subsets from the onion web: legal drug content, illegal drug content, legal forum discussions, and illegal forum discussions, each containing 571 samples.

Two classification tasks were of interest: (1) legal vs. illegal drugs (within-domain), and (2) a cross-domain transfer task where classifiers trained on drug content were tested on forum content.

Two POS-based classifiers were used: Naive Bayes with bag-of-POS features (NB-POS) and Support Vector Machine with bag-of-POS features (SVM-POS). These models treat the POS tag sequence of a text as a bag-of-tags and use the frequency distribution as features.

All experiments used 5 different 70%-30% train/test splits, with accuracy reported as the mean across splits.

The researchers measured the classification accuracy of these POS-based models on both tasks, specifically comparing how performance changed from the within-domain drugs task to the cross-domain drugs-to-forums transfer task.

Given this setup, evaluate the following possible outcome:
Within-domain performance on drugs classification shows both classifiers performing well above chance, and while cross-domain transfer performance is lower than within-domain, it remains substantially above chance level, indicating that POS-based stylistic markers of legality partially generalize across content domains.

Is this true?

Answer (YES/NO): NO